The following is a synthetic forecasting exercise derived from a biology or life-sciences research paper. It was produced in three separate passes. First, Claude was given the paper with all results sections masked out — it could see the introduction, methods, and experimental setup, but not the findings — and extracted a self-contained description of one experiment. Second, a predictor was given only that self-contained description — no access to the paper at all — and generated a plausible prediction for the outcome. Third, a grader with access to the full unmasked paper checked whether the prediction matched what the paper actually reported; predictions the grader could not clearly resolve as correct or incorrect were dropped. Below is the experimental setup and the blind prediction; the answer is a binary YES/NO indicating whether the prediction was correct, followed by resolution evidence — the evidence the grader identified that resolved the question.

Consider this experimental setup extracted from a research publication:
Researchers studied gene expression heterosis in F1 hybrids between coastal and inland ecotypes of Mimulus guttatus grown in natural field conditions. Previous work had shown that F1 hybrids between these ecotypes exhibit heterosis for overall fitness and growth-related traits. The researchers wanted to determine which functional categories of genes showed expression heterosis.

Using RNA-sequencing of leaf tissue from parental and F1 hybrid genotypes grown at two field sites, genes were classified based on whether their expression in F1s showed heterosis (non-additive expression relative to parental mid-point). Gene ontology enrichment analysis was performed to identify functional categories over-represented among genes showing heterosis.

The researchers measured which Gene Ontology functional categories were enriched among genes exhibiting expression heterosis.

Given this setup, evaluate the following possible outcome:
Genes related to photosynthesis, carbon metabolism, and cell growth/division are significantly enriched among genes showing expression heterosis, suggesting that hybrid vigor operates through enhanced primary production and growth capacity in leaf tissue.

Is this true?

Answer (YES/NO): NO